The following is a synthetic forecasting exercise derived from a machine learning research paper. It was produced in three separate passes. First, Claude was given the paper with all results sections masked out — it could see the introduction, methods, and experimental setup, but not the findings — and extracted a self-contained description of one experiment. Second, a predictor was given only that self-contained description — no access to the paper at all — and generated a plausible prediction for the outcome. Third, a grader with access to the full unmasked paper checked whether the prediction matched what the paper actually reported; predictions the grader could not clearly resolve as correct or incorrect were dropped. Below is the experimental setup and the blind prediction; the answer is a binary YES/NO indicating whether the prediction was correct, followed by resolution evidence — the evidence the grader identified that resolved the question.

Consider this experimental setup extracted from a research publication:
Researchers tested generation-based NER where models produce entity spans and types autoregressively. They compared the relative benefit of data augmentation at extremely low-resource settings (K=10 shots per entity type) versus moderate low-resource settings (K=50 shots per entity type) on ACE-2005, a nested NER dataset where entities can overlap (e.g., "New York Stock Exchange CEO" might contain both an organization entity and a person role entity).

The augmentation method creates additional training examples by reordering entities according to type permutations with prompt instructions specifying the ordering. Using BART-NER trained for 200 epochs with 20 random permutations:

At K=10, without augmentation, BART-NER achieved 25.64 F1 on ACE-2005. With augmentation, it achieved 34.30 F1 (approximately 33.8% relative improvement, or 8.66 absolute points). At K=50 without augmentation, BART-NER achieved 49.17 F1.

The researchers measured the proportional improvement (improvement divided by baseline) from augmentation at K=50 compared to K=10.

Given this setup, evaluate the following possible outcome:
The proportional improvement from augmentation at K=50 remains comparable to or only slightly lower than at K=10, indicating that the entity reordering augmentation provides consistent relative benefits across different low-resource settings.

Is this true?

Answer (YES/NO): NO